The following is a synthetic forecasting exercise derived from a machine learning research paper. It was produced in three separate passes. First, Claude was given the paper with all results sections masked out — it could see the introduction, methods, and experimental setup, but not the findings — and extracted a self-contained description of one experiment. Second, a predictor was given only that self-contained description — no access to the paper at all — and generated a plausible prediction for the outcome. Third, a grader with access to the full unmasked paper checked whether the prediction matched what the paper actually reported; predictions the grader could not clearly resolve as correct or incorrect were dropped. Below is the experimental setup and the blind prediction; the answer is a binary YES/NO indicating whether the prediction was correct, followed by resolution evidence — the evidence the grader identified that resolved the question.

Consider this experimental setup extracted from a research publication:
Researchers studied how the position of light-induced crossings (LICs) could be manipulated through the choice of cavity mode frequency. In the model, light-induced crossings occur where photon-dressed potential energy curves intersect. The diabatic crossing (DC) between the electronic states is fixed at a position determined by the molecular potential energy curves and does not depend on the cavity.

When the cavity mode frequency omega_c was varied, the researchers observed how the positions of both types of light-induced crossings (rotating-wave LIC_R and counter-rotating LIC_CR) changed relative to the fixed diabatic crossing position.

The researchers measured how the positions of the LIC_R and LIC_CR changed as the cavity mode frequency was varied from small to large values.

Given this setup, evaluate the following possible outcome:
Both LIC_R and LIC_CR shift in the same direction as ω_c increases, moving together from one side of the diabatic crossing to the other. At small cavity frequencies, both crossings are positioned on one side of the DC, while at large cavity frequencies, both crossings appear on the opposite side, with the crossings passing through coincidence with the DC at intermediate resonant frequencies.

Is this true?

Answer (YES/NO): NO